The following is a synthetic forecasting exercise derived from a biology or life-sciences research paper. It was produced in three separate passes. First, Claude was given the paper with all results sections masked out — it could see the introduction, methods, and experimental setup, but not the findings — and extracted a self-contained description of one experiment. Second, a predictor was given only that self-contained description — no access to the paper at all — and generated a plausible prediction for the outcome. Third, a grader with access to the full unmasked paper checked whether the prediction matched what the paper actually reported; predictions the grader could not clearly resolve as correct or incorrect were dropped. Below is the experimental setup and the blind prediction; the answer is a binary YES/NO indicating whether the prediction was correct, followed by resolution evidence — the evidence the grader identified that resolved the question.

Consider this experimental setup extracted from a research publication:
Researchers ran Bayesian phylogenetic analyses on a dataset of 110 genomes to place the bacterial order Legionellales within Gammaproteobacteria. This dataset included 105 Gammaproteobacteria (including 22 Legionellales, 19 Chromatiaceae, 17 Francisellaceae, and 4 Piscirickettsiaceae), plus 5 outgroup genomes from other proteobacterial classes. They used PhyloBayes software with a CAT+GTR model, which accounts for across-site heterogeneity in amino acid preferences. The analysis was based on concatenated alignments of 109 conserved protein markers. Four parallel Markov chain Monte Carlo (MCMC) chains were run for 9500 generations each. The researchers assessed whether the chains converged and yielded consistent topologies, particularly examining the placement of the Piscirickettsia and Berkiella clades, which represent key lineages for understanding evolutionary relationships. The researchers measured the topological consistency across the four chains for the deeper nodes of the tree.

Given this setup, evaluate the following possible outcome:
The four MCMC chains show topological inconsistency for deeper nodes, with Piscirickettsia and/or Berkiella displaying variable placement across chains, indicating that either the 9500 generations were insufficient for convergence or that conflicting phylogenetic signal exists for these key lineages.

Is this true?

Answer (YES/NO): YES